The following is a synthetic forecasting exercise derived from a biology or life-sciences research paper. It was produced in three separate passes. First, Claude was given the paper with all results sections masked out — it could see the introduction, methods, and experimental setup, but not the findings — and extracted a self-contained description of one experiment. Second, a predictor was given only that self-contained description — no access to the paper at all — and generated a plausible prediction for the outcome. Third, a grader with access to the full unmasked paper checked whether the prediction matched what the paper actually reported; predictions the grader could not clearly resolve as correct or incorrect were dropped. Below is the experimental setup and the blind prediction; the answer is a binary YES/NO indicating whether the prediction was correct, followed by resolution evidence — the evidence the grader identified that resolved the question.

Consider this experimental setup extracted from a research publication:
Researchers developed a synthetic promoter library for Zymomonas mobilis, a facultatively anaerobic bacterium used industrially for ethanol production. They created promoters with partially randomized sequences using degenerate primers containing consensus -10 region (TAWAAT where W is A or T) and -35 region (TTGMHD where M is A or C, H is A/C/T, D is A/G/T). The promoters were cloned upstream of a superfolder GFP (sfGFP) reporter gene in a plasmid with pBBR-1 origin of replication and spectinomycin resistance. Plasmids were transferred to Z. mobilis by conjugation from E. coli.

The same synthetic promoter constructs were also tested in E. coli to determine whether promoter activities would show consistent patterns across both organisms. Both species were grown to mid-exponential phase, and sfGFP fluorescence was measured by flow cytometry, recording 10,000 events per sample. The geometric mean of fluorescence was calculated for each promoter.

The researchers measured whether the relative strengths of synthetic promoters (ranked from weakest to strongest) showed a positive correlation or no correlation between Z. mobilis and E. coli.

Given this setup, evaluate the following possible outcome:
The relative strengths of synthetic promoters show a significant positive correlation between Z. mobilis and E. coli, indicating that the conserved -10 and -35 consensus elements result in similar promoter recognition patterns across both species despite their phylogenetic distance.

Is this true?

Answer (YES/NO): NO